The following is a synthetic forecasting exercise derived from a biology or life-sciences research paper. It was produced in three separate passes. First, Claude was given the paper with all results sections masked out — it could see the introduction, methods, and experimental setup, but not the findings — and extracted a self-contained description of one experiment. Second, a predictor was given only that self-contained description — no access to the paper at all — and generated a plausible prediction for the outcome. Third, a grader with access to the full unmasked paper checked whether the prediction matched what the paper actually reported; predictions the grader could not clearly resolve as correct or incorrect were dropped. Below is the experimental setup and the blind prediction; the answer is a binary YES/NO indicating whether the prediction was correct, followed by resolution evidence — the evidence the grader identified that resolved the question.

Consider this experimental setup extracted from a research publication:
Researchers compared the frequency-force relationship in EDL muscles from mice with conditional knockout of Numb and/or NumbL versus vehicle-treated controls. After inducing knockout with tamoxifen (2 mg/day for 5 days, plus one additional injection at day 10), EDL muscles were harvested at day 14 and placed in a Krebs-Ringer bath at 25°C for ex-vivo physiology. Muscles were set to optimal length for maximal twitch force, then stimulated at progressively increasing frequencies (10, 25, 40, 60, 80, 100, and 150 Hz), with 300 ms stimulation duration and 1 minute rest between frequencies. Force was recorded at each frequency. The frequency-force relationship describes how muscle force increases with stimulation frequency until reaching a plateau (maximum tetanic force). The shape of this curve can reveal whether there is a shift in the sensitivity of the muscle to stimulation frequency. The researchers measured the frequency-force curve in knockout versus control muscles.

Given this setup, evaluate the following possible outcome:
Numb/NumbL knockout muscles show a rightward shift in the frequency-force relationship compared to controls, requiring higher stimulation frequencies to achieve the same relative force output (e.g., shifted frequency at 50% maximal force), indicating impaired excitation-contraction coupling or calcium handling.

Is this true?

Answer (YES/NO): NO